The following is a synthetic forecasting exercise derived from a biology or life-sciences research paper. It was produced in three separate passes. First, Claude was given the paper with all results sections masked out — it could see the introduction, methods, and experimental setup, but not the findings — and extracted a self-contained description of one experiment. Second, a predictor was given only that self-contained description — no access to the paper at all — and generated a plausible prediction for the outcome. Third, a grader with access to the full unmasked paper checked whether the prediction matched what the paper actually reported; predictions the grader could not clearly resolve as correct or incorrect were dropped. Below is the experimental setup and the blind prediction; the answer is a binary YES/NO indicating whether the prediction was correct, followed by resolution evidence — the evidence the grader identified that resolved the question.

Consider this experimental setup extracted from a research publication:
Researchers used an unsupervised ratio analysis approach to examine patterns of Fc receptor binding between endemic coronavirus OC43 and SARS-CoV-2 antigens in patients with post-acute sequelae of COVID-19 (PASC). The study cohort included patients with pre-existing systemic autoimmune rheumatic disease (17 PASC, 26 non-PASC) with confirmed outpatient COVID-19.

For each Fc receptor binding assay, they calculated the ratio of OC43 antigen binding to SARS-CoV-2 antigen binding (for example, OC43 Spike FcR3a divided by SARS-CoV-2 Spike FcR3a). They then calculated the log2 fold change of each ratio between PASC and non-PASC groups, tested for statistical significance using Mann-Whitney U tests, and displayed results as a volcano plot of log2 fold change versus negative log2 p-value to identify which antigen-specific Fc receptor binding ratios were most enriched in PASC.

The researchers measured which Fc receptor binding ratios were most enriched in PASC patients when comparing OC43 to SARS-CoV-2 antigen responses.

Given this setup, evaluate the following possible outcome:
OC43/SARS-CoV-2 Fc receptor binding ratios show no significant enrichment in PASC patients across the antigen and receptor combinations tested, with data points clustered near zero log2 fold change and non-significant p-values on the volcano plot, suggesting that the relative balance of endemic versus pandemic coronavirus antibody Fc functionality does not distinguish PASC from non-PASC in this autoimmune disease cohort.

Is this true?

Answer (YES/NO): NO